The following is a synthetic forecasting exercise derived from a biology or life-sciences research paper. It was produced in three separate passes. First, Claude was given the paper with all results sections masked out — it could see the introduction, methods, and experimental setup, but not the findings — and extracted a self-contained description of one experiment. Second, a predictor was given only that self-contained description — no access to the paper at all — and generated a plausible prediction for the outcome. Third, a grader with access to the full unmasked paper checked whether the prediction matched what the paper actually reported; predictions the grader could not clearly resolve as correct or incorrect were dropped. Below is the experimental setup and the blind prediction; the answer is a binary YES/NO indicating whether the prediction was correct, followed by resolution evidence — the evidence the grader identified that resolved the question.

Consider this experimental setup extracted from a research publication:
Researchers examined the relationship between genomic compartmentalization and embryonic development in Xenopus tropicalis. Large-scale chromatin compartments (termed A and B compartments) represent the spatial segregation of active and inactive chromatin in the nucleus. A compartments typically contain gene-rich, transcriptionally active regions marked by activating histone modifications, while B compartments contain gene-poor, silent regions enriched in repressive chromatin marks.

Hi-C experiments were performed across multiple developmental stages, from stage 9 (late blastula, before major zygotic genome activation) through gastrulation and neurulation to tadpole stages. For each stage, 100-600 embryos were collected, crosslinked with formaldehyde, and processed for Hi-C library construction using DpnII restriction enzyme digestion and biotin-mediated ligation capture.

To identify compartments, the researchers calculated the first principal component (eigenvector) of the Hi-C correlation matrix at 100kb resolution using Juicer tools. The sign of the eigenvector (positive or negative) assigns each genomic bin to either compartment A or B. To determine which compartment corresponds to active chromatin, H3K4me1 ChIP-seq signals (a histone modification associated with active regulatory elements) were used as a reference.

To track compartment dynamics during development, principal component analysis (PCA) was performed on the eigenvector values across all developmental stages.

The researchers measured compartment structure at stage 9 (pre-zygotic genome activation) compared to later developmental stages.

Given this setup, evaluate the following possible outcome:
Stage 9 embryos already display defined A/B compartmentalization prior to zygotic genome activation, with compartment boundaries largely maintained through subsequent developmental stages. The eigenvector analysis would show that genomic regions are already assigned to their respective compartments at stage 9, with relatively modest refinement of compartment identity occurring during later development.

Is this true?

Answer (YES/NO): NO